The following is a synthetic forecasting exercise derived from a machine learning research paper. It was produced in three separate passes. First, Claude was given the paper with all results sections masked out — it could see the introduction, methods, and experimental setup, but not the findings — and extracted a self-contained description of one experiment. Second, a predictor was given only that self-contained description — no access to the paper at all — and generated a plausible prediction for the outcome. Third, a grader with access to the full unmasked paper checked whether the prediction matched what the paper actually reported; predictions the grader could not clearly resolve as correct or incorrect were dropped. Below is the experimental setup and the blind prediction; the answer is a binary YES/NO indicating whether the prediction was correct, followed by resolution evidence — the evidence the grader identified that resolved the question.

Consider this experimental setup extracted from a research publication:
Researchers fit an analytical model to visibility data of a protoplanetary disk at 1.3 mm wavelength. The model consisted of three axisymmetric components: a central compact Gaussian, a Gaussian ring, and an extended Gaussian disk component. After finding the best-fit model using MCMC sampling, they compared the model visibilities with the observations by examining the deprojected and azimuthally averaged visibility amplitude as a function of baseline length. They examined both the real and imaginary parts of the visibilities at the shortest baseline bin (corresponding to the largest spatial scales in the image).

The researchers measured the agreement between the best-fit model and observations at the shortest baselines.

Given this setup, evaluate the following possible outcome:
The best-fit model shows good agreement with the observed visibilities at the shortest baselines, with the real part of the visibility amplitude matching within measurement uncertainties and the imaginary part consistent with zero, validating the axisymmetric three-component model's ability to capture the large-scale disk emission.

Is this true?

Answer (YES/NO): NO